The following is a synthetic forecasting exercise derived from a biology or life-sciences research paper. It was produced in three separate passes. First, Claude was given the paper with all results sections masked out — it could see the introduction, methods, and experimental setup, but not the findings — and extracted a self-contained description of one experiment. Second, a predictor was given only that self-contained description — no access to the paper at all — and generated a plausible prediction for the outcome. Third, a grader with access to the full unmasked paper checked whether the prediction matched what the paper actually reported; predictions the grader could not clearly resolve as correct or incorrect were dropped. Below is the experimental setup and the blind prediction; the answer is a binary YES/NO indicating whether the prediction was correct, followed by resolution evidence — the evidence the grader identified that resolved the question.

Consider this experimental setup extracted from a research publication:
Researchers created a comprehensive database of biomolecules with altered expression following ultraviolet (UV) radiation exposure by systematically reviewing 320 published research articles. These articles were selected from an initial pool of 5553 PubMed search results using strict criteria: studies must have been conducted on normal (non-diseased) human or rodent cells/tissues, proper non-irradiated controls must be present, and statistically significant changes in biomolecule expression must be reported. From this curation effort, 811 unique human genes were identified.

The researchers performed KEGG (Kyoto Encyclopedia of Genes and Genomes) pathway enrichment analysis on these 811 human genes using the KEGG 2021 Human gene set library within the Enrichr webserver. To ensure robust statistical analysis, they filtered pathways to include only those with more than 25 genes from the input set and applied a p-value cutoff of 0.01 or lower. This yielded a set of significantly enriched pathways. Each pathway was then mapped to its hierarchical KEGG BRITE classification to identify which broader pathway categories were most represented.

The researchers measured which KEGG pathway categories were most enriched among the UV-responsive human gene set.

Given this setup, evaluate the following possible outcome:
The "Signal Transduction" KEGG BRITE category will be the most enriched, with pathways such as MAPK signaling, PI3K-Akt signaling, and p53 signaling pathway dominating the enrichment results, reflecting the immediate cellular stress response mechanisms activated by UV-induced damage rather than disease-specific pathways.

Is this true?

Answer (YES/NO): NO